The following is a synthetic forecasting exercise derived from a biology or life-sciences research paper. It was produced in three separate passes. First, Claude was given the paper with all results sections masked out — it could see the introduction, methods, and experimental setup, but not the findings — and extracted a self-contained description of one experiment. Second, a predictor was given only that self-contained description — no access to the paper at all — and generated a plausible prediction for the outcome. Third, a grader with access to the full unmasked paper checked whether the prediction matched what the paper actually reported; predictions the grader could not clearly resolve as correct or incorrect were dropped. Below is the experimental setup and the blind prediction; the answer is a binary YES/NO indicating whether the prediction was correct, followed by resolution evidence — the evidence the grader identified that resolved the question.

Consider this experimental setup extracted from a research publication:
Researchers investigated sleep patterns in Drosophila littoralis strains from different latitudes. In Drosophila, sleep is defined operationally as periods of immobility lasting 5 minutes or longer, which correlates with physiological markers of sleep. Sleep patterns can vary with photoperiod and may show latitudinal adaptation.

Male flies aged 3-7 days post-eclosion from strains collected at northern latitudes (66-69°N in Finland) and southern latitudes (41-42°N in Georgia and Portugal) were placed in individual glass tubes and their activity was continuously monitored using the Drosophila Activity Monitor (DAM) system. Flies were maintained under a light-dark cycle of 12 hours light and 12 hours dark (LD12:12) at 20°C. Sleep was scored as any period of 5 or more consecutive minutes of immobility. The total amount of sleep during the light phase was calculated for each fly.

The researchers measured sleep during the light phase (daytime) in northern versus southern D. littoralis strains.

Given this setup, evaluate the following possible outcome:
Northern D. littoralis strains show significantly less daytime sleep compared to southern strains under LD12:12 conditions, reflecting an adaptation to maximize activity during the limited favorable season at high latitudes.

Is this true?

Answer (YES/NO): YES